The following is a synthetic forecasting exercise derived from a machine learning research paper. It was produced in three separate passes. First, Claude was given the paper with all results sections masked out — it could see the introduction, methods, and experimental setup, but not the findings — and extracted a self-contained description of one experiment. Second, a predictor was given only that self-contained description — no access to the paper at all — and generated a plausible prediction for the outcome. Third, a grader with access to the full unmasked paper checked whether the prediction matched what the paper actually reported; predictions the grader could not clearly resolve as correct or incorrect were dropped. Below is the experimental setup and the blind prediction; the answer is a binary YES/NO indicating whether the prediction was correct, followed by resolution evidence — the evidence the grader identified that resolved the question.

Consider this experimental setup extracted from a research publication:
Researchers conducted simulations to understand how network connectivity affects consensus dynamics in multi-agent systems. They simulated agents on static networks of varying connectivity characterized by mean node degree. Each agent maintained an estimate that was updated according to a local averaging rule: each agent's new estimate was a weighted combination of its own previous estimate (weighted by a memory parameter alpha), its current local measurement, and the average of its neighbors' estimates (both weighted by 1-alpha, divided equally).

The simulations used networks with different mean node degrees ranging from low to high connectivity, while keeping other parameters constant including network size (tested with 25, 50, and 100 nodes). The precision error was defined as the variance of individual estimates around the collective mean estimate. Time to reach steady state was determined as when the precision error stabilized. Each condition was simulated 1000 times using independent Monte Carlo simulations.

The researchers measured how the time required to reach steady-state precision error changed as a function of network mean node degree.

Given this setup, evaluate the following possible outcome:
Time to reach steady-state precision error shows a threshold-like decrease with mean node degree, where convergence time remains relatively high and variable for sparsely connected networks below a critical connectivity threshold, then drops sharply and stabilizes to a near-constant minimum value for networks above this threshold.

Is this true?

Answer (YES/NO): NO